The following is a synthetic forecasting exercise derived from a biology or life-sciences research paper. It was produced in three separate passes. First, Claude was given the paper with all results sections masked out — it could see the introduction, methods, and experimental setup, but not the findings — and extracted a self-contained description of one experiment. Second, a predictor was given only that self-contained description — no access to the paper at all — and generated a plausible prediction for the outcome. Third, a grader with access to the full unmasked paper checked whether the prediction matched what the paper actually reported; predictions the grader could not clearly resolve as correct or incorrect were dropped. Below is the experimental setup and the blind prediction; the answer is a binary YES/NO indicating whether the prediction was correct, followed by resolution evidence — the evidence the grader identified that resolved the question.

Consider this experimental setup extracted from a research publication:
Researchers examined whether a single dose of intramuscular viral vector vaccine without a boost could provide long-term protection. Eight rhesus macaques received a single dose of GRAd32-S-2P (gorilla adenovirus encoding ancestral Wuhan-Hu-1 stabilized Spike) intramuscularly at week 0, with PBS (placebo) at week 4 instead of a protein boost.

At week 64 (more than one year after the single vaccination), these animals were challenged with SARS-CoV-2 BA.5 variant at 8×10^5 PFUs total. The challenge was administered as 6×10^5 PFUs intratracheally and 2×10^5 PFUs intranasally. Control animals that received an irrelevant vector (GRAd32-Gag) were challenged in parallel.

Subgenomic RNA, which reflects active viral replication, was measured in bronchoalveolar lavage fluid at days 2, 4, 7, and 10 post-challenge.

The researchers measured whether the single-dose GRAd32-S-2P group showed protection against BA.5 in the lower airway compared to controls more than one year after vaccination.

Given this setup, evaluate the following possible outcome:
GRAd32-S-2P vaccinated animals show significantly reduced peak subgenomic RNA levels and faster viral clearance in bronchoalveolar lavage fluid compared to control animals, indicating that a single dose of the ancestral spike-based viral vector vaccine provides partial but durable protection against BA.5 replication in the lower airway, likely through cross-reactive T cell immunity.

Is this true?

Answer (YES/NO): NO